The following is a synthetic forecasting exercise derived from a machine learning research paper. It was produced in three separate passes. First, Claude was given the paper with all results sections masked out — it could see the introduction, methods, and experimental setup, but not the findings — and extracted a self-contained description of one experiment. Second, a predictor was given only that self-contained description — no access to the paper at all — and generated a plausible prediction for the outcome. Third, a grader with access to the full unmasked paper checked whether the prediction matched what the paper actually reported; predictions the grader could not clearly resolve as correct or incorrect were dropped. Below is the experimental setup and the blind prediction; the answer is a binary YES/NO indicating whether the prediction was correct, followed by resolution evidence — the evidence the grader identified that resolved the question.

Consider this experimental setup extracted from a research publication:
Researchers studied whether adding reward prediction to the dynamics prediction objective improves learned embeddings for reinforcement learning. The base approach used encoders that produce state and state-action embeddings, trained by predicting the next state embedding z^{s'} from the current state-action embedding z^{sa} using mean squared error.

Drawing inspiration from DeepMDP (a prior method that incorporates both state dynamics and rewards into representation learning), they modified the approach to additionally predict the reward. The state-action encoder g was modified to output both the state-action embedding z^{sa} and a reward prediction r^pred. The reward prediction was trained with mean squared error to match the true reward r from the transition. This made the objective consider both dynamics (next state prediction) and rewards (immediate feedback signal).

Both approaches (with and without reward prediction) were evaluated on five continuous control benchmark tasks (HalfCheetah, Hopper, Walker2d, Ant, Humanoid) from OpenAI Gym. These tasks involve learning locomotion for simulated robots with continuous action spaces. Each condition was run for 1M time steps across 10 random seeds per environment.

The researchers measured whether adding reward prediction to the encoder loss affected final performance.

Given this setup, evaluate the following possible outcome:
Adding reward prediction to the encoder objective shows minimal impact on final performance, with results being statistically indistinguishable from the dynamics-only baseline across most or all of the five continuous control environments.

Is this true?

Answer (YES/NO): YES